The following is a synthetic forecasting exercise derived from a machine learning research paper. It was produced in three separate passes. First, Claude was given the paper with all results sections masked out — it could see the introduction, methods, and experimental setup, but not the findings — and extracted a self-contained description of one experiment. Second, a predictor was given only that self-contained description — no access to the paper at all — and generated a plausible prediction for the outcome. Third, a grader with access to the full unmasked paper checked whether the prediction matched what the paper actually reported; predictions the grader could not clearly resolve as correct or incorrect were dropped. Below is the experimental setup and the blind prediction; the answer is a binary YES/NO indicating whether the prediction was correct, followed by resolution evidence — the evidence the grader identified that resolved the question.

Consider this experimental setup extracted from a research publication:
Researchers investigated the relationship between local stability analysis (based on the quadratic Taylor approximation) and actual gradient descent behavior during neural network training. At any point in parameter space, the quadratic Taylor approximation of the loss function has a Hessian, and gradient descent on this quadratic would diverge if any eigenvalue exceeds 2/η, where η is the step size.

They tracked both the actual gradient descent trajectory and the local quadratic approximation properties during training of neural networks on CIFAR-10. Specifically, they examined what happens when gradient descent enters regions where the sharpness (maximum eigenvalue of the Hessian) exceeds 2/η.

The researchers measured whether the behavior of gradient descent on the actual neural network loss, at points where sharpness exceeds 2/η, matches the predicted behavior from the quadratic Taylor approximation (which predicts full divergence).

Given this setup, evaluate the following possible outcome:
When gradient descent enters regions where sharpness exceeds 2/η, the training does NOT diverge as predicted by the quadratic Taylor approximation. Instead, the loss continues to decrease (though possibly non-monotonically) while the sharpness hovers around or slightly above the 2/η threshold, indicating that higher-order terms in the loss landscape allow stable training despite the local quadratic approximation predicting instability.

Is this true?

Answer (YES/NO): YES